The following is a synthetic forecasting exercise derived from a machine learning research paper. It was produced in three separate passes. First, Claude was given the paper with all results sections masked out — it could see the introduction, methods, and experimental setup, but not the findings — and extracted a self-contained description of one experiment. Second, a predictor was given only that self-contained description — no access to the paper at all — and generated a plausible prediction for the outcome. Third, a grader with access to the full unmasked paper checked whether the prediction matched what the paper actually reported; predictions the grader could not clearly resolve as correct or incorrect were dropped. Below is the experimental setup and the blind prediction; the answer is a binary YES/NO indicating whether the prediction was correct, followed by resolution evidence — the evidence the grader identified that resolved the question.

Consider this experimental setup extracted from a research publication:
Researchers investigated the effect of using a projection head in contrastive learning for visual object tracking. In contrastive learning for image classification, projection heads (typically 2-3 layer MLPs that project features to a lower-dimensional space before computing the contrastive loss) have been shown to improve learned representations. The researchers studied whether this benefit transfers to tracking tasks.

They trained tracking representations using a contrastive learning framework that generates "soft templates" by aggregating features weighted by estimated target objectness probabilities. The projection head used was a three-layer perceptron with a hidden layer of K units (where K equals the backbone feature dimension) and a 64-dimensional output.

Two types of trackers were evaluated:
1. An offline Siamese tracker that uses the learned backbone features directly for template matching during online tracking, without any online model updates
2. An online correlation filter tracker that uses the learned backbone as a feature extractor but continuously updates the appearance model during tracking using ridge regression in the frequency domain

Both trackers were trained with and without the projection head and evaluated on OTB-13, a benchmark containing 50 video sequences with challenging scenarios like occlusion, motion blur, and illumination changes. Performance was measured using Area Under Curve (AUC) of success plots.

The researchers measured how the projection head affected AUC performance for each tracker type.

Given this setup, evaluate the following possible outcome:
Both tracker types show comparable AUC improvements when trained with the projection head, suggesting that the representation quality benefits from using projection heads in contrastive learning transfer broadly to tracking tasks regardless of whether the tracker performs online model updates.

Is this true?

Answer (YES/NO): NO